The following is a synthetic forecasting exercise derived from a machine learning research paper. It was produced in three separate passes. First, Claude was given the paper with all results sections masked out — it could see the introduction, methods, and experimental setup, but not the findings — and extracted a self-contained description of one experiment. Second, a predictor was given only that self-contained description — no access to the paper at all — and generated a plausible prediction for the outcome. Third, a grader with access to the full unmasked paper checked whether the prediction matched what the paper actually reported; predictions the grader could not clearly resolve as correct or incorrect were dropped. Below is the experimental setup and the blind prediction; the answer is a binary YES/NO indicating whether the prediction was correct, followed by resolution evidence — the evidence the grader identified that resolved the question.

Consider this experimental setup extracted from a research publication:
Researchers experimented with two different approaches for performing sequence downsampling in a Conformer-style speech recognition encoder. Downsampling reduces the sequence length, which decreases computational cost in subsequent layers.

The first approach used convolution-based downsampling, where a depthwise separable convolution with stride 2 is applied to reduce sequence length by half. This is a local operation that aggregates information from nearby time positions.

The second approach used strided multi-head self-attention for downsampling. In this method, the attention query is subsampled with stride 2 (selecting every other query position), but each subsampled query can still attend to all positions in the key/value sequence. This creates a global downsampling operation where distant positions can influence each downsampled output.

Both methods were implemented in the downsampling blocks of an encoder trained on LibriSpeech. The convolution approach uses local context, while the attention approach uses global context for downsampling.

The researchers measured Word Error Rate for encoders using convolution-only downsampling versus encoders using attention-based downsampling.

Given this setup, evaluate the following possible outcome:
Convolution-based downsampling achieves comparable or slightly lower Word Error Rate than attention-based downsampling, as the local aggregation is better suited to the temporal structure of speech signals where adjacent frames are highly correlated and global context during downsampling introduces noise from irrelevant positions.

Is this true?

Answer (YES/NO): NO